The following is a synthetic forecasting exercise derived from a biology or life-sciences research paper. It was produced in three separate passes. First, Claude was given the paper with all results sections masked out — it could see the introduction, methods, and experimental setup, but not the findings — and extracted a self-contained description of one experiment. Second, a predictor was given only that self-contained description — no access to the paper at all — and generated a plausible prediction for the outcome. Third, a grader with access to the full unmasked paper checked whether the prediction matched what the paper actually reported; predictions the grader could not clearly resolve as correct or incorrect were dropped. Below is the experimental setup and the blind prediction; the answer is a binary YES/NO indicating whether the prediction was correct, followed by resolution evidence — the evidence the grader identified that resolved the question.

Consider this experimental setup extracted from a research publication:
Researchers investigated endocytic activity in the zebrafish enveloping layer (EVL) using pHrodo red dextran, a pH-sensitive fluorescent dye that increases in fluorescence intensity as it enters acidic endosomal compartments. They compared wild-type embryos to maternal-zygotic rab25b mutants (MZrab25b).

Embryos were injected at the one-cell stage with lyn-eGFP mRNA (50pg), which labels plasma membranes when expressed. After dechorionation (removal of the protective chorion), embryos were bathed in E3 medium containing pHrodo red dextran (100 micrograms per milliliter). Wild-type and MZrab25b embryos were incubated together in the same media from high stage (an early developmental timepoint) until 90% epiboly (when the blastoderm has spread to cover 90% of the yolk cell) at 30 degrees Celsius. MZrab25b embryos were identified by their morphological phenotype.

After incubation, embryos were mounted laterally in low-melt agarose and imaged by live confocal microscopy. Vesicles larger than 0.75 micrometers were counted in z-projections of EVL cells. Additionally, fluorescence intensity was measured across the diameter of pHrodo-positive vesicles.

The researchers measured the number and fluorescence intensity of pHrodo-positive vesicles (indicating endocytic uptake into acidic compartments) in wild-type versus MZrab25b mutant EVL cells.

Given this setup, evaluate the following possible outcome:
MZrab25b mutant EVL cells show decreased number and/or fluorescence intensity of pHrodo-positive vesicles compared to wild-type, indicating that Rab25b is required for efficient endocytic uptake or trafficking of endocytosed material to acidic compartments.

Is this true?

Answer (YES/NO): NO